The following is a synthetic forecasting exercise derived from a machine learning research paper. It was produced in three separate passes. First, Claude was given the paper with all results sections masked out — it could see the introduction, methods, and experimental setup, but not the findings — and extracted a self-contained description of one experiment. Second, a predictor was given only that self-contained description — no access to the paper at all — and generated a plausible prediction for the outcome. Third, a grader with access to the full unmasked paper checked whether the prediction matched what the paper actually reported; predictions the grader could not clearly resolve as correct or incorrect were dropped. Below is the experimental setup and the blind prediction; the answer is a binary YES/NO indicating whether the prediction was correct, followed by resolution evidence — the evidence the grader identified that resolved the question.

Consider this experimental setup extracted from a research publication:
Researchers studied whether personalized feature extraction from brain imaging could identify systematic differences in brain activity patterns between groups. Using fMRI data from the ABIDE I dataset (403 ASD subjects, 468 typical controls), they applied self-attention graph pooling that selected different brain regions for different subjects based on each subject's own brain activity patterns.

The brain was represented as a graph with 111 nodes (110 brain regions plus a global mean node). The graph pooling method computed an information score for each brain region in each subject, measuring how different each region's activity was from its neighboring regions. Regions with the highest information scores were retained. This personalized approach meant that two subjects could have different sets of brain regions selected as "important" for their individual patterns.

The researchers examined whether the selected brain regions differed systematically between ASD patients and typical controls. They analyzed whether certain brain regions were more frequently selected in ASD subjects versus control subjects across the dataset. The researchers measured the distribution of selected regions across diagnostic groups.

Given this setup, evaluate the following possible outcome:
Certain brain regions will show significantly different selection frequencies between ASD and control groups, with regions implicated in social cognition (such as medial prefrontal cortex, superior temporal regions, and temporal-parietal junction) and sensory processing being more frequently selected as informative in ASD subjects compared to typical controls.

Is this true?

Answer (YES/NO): NO